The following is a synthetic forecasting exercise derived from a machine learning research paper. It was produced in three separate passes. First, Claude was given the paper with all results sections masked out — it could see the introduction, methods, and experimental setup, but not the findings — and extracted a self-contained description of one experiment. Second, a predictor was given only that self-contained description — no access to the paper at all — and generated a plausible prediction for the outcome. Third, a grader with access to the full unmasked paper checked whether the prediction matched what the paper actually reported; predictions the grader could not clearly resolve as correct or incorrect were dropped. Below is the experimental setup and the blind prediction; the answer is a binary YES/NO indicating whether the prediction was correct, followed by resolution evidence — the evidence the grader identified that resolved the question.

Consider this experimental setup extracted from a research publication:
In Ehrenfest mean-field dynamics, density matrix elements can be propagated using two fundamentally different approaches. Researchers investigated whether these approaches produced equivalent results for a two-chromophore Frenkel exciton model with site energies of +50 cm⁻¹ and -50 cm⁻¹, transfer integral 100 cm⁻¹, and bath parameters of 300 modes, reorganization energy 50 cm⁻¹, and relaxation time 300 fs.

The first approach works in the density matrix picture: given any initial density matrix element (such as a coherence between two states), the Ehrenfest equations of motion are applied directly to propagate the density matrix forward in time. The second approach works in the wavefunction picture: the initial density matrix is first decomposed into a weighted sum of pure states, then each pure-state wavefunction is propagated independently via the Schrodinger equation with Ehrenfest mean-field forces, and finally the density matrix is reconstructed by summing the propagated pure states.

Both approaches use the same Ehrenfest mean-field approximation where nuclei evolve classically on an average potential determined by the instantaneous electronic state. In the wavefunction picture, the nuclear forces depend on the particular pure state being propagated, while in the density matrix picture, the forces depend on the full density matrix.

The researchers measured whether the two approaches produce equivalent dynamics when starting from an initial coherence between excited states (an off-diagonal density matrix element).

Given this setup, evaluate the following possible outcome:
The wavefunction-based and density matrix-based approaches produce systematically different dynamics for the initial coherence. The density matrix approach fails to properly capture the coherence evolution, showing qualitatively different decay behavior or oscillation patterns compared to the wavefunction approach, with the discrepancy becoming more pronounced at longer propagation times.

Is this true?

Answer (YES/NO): YES